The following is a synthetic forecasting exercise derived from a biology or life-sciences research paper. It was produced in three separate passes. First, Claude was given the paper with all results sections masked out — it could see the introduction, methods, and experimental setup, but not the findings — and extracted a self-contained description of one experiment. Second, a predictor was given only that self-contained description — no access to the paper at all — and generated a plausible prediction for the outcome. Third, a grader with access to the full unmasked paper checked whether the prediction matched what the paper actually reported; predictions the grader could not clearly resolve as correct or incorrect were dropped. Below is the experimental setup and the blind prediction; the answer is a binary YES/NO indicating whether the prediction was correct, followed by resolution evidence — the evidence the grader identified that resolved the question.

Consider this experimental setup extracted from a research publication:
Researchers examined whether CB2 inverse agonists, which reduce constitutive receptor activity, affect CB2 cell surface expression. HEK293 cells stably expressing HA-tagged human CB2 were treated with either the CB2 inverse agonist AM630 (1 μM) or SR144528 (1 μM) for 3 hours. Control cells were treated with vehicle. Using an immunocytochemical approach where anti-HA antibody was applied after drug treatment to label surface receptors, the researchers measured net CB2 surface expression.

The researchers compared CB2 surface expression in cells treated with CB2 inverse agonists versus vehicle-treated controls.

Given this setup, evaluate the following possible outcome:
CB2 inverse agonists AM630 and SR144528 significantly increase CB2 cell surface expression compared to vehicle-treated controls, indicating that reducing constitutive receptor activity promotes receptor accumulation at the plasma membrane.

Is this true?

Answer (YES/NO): YES